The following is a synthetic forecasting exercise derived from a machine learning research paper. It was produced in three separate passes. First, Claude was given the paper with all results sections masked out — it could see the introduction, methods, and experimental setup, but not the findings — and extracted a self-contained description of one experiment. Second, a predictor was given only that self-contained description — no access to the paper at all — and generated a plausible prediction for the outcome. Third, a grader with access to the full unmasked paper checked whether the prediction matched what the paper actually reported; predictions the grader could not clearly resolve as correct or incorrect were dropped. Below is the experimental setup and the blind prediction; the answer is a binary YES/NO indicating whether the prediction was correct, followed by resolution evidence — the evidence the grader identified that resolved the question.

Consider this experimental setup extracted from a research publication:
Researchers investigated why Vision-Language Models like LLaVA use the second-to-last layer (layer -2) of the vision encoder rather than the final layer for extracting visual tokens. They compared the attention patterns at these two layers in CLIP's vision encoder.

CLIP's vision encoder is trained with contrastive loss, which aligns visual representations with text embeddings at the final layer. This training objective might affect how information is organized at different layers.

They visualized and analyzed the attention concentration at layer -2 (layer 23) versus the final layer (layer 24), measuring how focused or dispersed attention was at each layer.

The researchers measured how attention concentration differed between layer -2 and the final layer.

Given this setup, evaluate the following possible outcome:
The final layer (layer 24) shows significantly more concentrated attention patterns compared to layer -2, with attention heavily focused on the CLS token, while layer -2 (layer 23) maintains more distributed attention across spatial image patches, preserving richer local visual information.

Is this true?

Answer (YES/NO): NO